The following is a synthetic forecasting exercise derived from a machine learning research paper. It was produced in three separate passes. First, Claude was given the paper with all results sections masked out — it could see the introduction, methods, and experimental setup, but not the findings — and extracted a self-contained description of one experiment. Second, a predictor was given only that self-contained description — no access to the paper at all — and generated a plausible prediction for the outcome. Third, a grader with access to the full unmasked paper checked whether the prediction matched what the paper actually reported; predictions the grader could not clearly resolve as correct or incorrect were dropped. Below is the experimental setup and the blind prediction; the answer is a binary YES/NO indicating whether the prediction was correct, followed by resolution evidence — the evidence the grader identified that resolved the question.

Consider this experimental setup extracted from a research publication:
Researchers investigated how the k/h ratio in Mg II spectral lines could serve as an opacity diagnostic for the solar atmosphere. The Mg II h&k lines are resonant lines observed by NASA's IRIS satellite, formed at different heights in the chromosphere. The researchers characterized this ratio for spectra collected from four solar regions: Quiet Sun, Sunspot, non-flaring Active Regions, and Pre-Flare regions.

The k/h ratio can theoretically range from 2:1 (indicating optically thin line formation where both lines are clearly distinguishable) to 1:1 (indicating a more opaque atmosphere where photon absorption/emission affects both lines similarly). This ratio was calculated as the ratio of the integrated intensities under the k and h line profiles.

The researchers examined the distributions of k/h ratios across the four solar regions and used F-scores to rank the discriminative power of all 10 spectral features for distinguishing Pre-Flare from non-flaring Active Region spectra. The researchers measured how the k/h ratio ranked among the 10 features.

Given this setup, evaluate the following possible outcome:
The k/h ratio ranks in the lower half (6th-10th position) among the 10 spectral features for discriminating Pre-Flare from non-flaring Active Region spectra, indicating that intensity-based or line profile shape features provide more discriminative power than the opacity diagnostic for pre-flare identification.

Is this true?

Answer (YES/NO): NO